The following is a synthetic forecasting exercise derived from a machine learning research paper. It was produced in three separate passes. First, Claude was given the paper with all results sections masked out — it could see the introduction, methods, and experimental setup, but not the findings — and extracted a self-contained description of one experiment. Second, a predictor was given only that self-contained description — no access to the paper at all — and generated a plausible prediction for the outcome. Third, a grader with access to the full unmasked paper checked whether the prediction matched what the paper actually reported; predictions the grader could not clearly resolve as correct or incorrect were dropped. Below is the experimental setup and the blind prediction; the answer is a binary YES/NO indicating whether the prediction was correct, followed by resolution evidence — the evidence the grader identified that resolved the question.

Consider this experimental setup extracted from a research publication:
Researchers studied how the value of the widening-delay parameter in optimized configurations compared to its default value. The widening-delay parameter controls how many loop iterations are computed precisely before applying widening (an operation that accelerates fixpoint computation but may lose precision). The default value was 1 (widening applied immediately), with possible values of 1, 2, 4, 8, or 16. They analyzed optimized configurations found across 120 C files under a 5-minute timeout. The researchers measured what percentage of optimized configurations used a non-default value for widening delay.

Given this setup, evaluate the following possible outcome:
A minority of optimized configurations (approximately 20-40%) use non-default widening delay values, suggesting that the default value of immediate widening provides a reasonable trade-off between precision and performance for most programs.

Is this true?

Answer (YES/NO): NO